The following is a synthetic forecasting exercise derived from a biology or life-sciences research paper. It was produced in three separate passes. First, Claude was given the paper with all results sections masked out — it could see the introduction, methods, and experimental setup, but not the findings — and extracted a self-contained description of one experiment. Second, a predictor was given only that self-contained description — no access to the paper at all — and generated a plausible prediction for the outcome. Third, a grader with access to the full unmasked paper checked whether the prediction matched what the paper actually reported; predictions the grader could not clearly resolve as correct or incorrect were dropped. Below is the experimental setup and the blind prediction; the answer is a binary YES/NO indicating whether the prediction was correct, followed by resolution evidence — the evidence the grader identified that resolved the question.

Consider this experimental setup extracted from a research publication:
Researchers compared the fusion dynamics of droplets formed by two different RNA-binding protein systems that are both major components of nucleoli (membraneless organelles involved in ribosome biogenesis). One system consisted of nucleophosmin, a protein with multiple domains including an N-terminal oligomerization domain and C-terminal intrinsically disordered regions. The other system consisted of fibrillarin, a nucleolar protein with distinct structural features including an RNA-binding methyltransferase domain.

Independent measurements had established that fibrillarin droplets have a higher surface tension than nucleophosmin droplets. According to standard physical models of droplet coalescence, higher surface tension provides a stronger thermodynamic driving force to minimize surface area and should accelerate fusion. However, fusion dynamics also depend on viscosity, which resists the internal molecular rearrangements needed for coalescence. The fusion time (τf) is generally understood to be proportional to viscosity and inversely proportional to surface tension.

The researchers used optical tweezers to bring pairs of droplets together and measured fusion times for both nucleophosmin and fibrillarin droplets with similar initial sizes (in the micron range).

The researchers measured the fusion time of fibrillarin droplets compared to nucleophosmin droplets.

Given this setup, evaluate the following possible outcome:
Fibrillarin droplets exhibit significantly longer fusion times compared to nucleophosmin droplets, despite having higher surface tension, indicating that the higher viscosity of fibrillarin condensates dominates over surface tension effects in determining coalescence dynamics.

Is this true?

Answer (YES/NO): YES